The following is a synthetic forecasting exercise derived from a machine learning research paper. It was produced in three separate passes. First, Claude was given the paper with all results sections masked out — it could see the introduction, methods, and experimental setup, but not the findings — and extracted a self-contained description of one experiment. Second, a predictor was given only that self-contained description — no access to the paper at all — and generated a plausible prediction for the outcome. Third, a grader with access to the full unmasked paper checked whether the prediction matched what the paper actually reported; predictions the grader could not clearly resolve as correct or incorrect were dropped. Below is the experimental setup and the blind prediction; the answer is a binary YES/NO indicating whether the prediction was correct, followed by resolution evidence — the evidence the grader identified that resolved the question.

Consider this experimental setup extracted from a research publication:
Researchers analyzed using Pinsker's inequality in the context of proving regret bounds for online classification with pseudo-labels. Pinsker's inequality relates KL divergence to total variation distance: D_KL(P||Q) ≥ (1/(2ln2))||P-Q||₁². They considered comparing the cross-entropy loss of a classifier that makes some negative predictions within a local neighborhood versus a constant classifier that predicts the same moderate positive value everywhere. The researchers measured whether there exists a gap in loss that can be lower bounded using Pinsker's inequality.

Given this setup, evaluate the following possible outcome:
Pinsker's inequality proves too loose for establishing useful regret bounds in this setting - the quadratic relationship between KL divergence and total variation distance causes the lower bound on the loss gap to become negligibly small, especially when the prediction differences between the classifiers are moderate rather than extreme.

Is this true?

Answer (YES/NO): NO